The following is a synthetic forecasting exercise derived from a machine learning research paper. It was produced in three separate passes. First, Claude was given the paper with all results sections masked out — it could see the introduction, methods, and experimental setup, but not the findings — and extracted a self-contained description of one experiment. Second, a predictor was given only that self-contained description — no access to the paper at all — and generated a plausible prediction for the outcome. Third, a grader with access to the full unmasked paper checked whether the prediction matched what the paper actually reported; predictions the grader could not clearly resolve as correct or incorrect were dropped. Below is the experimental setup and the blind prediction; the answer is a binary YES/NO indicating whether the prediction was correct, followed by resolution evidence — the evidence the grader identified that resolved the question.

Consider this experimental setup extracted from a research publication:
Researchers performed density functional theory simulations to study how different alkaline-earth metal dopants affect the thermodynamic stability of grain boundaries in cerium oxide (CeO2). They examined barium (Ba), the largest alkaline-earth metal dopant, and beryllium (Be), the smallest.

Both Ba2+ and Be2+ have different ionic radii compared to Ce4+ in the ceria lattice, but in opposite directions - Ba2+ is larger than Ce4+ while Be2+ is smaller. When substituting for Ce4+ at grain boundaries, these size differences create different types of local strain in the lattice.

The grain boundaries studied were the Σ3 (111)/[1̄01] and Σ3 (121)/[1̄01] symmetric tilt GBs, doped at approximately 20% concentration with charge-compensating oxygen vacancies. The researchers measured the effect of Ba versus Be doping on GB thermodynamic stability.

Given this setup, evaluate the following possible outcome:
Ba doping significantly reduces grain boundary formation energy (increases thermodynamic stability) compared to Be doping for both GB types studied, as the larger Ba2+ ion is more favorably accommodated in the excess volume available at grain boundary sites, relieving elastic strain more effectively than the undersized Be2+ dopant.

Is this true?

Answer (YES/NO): YES